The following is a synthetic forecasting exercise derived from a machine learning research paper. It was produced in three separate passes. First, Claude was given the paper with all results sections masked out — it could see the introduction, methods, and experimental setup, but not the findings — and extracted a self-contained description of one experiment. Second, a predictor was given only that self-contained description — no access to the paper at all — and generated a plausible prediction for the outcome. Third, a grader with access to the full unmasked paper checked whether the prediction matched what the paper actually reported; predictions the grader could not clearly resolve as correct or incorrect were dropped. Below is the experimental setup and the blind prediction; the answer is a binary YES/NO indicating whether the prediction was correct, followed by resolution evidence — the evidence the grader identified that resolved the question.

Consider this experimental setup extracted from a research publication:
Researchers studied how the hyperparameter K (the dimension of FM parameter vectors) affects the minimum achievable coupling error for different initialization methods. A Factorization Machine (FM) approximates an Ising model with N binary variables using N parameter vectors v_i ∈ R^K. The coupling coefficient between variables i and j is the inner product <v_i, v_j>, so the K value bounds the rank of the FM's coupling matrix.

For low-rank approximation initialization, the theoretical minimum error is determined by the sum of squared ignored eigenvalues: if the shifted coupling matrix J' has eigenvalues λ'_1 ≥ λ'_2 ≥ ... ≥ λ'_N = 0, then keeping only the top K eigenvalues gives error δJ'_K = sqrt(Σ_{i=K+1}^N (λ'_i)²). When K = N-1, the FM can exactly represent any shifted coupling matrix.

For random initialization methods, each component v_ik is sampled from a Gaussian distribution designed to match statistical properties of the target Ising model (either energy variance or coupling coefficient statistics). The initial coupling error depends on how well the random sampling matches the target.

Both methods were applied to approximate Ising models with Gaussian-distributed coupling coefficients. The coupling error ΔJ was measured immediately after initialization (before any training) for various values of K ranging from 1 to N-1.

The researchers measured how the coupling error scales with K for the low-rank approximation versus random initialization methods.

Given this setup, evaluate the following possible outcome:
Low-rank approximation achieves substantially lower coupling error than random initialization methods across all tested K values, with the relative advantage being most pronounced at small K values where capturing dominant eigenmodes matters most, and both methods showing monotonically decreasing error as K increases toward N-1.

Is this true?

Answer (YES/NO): NO